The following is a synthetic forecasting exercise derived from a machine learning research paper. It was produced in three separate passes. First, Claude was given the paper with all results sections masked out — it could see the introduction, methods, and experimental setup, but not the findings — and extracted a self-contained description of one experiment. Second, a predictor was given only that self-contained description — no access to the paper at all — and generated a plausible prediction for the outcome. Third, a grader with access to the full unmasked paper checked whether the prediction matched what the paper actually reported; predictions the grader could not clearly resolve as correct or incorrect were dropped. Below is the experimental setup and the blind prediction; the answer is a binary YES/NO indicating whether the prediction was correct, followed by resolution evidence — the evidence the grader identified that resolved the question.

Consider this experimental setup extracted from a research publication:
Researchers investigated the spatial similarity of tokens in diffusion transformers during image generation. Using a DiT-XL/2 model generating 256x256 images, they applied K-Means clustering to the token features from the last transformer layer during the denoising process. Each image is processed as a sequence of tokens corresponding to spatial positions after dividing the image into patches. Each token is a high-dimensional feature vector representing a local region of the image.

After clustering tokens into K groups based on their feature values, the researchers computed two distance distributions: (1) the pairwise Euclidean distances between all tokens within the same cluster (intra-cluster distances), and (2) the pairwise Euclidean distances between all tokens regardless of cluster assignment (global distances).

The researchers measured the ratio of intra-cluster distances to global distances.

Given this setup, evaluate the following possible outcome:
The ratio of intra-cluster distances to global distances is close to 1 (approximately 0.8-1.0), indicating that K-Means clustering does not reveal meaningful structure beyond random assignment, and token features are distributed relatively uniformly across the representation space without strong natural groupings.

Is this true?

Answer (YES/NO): NO